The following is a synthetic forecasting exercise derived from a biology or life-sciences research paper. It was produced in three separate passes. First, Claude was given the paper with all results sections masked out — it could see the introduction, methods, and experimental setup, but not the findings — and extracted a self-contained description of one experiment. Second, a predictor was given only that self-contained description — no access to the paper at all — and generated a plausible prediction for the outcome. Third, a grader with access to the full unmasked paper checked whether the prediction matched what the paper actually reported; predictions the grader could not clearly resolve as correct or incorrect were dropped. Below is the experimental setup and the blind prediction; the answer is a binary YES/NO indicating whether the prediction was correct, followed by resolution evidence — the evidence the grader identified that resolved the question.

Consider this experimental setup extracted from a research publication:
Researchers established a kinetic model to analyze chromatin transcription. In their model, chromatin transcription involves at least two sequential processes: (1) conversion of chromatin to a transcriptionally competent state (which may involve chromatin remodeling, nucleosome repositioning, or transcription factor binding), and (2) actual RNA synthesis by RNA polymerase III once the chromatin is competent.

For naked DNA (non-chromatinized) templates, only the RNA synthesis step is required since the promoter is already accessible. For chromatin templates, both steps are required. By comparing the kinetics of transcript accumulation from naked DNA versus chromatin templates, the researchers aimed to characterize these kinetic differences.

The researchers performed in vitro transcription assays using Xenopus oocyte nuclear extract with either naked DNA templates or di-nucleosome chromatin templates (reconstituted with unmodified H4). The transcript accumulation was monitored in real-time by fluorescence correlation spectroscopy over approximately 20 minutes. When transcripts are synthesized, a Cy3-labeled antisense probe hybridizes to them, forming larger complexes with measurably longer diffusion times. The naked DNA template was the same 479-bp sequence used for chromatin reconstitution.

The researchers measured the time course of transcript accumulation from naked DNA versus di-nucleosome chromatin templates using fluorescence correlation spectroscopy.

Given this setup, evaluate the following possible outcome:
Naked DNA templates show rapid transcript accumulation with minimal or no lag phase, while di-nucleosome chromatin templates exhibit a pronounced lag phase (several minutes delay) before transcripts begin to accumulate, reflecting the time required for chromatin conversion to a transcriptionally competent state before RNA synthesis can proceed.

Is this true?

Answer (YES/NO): YES